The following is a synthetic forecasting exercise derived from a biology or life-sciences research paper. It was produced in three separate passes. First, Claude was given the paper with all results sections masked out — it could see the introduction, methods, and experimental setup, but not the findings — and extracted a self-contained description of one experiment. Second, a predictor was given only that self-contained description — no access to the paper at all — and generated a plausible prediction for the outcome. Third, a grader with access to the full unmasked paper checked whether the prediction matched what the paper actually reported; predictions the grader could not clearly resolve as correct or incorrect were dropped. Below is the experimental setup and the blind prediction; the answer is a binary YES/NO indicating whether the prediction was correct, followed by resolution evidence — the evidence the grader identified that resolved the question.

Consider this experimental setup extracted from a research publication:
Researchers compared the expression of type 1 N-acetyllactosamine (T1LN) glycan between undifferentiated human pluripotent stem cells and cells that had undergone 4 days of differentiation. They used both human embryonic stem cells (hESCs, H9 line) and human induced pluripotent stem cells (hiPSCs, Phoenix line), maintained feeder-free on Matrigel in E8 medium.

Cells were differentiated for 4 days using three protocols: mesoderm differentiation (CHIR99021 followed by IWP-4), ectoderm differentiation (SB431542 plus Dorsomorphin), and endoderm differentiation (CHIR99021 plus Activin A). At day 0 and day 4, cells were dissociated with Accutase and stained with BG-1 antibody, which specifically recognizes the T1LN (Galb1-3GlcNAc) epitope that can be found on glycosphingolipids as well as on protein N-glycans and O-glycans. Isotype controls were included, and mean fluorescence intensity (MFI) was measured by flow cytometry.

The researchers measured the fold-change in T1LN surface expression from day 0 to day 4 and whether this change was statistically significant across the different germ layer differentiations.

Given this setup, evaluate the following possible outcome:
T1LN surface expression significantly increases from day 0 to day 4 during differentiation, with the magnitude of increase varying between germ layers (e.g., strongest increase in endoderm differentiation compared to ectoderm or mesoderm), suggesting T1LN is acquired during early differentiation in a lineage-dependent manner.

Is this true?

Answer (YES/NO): NO